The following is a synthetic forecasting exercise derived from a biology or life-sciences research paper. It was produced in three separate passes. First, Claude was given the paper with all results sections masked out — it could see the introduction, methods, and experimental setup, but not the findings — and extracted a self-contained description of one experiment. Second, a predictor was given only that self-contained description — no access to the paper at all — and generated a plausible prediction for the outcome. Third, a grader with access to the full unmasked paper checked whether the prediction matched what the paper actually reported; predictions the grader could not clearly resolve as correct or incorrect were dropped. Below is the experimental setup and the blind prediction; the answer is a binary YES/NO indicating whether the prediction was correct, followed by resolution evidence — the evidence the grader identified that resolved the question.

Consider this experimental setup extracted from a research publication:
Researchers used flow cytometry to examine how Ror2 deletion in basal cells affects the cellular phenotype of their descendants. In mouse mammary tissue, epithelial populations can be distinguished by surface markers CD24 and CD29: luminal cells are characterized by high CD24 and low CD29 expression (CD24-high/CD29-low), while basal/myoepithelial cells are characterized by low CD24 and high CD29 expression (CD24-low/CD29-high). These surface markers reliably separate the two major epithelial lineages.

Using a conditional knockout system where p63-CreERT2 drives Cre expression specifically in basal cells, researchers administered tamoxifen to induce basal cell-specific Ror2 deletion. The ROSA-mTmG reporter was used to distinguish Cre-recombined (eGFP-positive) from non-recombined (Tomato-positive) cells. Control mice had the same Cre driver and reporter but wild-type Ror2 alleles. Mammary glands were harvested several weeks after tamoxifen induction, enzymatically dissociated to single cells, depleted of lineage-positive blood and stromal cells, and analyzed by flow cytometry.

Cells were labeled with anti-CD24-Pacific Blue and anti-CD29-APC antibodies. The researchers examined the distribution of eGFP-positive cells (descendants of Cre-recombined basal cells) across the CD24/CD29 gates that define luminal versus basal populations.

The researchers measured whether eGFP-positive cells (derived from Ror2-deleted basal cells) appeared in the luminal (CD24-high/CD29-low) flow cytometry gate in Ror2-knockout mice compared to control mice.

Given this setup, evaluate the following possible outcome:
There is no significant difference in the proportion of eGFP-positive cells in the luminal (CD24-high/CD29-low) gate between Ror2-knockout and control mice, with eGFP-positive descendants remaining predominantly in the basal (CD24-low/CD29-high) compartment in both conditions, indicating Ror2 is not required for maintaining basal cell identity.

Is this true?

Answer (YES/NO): NO